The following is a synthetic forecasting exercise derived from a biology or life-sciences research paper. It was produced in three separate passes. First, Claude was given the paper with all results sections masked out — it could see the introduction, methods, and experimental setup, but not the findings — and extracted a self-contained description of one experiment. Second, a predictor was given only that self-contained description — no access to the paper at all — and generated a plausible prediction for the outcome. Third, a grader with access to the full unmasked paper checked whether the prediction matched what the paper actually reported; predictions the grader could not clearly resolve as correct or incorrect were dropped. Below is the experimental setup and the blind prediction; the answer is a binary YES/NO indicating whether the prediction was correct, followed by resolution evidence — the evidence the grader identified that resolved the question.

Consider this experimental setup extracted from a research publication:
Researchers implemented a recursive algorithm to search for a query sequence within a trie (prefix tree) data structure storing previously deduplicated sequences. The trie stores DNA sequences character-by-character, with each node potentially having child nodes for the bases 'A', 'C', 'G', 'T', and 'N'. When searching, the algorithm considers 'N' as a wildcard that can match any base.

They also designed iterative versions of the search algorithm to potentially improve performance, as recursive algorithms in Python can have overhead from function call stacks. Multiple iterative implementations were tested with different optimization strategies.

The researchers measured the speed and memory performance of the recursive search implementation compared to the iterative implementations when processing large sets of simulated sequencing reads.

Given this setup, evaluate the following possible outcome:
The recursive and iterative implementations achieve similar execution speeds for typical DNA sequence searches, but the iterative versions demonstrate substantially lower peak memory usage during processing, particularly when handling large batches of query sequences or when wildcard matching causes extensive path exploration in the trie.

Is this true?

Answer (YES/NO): NO